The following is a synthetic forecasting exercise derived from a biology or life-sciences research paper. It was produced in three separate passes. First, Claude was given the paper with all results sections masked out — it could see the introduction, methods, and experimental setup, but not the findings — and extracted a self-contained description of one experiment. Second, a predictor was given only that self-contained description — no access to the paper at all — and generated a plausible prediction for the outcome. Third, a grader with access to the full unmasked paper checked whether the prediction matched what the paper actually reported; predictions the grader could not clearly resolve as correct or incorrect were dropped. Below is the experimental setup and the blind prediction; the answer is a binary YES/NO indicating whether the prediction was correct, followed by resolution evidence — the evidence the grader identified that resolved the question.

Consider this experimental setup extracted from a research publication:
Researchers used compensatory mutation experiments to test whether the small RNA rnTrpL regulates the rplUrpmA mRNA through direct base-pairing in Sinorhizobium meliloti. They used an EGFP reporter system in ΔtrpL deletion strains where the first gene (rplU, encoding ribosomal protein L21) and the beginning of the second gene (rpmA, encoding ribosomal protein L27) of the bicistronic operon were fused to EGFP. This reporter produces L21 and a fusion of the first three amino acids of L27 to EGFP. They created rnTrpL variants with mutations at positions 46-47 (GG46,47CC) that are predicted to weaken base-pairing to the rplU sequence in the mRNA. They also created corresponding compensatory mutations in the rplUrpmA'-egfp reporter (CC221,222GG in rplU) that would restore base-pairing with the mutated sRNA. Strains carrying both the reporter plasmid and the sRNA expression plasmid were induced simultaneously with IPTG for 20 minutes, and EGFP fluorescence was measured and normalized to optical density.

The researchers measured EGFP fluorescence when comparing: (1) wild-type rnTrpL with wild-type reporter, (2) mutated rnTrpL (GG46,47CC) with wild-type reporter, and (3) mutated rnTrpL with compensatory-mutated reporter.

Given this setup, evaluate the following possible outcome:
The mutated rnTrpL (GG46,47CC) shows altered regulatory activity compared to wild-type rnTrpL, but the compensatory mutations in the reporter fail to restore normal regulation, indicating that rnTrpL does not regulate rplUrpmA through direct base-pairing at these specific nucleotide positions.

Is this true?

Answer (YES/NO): NO